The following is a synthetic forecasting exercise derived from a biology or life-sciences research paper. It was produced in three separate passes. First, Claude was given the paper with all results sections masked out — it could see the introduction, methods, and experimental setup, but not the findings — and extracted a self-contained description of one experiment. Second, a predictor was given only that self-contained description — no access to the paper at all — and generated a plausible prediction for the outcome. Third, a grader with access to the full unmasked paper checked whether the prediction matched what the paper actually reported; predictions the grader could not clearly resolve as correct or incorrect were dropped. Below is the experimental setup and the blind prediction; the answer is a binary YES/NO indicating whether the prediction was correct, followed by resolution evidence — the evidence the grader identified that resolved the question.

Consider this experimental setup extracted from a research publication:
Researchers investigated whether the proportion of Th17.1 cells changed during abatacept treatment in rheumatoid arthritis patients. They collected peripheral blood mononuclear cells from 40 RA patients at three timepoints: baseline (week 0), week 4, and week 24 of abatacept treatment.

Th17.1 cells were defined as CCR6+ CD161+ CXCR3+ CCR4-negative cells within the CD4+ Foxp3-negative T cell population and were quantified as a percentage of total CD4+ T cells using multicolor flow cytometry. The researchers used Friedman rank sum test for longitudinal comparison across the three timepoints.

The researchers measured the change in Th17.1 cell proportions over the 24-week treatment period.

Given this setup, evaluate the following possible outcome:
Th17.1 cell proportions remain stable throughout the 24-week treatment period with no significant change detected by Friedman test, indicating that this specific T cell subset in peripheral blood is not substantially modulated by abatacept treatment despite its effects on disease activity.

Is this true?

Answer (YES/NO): YES